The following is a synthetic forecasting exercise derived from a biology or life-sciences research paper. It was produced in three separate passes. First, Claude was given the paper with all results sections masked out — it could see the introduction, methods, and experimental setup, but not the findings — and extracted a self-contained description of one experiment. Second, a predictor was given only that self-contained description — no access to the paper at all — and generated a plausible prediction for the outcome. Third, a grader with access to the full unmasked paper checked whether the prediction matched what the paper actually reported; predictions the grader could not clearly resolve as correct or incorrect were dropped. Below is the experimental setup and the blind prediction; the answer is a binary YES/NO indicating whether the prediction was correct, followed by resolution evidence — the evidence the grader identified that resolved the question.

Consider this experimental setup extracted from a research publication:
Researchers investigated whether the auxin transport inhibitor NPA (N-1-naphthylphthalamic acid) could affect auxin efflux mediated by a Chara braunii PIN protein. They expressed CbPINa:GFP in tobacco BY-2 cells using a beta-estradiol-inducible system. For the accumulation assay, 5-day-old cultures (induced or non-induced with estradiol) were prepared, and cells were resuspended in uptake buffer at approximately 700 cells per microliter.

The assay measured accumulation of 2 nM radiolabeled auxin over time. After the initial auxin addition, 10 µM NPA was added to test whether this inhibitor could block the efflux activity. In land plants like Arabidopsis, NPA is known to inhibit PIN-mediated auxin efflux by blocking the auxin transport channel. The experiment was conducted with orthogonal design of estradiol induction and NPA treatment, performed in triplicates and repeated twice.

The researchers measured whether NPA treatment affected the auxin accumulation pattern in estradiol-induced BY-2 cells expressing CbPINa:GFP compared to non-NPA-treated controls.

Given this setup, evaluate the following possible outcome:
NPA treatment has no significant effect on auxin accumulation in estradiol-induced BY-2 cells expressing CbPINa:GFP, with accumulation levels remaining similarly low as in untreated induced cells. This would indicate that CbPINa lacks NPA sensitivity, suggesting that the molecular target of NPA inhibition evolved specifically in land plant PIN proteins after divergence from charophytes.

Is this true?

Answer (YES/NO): NO